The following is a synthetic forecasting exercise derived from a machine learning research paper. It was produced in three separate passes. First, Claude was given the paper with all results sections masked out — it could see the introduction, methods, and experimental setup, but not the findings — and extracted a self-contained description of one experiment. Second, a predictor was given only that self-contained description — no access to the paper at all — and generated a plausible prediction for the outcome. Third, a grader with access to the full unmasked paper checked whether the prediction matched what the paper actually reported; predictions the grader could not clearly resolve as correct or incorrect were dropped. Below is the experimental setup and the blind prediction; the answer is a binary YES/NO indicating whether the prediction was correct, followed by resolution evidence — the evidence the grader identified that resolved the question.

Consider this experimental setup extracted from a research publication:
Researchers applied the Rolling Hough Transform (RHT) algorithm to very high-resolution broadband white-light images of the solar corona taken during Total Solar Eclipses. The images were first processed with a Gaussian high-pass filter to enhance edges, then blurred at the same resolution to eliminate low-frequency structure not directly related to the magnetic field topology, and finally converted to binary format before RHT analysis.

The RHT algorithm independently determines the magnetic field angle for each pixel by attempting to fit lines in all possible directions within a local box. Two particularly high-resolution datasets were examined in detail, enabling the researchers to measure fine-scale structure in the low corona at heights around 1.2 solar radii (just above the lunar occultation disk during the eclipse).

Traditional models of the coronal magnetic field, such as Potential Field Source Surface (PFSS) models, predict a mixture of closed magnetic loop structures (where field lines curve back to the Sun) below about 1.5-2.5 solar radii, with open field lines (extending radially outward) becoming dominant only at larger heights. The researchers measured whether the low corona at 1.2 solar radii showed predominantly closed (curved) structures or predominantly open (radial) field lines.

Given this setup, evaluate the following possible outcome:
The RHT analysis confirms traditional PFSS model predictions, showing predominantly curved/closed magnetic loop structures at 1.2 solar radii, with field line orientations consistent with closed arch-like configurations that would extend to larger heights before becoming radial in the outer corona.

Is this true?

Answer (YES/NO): NO